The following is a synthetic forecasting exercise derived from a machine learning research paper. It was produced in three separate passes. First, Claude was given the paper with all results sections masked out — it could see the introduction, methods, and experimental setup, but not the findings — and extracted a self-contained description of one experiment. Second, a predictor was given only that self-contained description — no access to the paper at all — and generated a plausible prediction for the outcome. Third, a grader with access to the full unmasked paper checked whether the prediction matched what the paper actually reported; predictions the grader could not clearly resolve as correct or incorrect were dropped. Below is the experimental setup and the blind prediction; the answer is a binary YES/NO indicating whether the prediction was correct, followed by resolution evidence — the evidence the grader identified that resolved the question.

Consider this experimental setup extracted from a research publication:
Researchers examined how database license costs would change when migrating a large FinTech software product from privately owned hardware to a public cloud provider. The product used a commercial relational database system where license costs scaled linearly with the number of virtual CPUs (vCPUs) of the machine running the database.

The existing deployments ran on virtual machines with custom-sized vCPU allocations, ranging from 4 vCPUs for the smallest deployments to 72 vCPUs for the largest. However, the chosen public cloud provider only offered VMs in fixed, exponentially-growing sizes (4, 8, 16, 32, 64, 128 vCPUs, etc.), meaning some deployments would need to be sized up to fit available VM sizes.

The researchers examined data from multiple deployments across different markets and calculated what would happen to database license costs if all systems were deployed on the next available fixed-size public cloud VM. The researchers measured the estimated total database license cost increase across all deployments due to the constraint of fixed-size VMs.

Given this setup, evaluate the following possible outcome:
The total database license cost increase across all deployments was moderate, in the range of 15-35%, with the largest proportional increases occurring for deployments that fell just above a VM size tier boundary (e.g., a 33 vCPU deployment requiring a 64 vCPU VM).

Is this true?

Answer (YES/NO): YES